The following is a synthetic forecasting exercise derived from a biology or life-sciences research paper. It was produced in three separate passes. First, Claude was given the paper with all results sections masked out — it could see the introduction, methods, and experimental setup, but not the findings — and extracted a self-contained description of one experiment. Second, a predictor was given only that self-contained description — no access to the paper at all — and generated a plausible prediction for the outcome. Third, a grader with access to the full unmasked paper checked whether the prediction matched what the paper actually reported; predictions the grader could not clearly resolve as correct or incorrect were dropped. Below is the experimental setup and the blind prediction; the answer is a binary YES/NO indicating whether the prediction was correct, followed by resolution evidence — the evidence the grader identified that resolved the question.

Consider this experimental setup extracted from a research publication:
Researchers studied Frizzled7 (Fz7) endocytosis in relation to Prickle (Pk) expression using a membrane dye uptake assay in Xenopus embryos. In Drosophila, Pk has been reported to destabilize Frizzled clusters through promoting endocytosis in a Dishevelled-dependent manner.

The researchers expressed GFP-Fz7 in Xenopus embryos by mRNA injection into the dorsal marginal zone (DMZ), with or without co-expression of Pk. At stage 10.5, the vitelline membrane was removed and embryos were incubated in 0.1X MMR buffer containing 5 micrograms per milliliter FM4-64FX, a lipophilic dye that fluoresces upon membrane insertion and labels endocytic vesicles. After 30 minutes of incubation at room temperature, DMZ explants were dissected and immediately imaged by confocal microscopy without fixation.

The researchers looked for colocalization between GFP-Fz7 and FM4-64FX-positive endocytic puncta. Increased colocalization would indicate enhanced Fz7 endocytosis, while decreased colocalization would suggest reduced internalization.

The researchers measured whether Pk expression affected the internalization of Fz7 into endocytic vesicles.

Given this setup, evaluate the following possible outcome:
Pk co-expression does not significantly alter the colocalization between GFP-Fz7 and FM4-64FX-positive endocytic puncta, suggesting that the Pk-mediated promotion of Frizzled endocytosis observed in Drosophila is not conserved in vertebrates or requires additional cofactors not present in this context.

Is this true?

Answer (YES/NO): YES